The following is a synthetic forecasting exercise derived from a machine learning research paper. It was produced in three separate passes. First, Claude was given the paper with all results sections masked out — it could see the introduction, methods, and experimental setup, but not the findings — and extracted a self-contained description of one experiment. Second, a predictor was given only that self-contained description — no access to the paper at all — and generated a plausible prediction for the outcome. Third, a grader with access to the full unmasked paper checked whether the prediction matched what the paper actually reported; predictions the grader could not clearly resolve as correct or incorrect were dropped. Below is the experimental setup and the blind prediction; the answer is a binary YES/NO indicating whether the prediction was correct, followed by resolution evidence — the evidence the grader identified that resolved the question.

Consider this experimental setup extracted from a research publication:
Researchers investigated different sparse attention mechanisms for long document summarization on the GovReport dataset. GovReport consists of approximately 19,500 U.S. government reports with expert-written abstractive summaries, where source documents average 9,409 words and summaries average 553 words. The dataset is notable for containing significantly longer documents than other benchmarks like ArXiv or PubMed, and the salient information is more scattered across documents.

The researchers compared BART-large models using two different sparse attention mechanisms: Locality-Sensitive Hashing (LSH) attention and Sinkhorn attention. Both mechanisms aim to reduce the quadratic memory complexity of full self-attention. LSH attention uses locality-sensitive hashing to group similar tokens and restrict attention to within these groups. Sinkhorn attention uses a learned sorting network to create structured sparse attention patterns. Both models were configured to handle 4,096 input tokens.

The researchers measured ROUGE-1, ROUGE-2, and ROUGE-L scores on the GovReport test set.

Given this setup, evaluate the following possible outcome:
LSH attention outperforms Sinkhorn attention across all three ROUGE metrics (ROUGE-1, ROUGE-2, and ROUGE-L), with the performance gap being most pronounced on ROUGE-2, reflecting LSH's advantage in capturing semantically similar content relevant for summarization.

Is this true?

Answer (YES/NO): NO